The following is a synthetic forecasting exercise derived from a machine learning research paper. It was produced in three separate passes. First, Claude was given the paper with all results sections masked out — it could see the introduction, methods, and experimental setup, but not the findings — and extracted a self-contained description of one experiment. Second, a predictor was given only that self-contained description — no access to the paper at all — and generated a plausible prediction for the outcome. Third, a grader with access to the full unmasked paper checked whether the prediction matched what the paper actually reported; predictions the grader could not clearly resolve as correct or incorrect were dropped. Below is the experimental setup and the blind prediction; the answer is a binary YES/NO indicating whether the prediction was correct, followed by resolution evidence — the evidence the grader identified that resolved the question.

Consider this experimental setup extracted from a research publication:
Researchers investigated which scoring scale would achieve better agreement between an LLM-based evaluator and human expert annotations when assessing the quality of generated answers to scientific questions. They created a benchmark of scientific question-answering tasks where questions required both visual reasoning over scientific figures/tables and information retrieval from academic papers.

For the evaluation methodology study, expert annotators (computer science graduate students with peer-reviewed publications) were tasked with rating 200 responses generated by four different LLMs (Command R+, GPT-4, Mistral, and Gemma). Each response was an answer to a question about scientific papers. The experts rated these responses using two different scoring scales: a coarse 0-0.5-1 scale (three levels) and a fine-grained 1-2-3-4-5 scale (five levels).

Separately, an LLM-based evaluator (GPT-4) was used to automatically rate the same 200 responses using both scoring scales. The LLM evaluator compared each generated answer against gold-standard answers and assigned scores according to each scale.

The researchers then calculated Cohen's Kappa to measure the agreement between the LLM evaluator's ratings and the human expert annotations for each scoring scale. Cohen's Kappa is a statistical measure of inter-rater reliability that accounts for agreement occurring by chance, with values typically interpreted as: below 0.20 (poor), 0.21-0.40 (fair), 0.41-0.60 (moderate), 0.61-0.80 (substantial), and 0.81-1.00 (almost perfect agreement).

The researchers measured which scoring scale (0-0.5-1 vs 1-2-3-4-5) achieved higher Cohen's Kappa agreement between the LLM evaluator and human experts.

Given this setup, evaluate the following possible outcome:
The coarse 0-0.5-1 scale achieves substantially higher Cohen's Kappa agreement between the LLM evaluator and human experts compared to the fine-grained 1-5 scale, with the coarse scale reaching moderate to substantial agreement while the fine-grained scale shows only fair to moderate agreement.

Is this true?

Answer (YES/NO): NO